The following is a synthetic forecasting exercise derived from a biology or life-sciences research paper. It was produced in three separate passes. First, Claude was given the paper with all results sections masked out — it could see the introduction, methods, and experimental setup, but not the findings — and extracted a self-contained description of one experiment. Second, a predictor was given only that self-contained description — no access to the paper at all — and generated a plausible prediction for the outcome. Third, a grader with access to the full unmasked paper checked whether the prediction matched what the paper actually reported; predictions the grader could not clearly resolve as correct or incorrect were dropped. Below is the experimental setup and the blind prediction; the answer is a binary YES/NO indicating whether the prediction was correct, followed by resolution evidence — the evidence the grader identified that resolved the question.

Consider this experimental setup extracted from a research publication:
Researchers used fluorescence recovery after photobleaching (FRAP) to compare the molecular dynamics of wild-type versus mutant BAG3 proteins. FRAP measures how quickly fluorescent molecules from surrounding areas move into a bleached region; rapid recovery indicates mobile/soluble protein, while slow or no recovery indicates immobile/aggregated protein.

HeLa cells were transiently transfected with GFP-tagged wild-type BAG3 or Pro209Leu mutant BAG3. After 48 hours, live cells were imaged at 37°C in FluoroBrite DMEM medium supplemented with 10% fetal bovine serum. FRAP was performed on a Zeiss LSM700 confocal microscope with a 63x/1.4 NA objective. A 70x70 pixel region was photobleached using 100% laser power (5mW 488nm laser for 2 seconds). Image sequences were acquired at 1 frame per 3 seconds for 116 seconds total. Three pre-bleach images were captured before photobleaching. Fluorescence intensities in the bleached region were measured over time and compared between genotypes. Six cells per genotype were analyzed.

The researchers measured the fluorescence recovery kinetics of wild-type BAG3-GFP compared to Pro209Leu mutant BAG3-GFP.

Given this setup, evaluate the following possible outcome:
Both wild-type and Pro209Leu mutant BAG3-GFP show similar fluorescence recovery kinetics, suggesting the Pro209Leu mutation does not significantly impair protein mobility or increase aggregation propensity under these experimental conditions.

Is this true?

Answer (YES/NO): NO